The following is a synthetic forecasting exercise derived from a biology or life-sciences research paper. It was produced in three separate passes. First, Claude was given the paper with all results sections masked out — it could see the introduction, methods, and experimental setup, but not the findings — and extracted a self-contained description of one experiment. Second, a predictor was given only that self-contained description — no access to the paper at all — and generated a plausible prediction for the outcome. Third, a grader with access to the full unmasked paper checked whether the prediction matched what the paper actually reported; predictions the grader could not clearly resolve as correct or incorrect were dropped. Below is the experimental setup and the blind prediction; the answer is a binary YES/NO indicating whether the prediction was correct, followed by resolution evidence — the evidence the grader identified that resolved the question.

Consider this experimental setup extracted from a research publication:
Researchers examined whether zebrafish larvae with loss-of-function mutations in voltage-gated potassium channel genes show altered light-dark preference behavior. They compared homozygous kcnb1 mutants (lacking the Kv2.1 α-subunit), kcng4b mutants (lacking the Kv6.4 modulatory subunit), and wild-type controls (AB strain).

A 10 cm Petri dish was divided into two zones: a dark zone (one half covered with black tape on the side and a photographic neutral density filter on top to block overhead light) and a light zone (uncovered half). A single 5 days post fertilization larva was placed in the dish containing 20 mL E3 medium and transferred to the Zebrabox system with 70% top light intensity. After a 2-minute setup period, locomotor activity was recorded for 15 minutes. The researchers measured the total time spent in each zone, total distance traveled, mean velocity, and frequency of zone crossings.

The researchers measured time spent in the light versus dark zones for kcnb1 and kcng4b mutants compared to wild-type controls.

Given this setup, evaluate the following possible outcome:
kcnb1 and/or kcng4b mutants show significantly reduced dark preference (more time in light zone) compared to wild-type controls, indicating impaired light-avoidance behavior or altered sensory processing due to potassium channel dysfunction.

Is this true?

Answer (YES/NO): NO